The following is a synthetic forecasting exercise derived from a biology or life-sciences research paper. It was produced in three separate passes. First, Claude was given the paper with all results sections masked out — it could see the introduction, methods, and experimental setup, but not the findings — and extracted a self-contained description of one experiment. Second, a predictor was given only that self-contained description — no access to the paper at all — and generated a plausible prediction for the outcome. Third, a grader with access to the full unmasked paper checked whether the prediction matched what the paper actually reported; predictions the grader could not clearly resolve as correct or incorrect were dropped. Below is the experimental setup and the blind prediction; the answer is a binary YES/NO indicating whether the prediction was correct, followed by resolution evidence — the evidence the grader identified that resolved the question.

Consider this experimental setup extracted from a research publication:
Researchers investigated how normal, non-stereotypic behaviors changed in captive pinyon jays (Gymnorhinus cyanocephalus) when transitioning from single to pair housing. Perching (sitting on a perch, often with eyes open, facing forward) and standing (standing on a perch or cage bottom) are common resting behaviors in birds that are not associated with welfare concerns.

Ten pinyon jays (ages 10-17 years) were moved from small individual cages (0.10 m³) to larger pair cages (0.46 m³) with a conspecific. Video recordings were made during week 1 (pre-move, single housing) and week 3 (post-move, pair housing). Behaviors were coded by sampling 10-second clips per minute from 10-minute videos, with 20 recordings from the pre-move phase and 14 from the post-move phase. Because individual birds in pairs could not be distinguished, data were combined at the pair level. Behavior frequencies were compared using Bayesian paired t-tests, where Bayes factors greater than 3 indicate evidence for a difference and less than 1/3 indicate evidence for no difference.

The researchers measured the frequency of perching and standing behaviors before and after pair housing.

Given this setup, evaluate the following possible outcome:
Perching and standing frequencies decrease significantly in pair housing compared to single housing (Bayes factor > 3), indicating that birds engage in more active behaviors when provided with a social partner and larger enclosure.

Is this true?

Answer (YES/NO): NO